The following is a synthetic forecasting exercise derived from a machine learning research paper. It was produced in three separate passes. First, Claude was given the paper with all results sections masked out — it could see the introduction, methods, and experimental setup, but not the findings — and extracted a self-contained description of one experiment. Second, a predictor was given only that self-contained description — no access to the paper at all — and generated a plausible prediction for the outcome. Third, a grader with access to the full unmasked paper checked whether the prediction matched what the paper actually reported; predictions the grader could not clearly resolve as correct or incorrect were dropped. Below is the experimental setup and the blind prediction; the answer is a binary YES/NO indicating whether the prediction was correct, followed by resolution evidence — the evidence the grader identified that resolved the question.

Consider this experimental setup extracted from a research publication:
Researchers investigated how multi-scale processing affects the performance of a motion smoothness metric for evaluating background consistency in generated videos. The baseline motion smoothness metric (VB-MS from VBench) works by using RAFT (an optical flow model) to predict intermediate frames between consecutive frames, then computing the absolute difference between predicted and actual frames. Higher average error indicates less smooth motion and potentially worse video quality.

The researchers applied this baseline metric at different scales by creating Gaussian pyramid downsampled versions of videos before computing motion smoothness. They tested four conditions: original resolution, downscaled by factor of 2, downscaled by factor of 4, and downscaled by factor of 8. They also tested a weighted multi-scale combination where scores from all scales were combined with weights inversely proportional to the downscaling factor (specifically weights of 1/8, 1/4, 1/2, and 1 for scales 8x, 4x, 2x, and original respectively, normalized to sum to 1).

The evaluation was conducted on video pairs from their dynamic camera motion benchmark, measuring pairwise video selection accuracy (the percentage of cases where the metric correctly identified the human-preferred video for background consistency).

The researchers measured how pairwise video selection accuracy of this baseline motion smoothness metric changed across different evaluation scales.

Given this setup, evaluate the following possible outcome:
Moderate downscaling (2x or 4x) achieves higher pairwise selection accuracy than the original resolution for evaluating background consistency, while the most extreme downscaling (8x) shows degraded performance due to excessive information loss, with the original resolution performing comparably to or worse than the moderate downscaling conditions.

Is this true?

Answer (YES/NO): YES